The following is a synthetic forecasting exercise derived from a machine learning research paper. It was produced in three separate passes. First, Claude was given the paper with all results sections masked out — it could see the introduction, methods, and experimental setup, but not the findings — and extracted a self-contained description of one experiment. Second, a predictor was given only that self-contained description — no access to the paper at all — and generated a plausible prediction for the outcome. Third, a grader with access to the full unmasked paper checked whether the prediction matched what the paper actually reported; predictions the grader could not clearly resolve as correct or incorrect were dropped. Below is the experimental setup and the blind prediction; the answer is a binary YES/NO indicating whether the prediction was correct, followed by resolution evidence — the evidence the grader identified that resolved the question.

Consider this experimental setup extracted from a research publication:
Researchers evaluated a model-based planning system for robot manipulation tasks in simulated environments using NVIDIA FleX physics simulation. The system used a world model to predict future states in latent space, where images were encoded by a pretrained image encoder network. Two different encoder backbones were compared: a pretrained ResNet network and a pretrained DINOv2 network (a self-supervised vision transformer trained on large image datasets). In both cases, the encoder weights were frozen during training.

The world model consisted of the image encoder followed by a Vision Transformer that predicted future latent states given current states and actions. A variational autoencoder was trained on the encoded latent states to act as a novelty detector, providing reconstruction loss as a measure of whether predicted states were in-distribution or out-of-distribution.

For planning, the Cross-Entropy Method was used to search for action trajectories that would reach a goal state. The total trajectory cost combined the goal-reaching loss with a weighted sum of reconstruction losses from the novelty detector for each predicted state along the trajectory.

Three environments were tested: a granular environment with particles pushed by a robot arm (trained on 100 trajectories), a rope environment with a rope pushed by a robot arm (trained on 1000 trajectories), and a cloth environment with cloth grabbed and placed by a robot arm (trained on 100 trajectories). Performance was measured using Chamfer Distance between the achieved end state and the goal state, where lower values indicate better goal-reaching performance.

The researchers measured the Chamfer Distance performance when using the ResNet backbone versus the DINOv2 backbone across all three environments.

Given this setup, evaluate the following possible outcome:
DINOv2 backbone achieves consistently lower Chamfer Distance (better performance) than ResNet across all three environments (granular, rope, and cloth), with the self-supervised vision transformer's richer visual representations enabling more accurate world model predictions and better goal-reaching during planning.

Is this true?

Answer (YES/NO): YES